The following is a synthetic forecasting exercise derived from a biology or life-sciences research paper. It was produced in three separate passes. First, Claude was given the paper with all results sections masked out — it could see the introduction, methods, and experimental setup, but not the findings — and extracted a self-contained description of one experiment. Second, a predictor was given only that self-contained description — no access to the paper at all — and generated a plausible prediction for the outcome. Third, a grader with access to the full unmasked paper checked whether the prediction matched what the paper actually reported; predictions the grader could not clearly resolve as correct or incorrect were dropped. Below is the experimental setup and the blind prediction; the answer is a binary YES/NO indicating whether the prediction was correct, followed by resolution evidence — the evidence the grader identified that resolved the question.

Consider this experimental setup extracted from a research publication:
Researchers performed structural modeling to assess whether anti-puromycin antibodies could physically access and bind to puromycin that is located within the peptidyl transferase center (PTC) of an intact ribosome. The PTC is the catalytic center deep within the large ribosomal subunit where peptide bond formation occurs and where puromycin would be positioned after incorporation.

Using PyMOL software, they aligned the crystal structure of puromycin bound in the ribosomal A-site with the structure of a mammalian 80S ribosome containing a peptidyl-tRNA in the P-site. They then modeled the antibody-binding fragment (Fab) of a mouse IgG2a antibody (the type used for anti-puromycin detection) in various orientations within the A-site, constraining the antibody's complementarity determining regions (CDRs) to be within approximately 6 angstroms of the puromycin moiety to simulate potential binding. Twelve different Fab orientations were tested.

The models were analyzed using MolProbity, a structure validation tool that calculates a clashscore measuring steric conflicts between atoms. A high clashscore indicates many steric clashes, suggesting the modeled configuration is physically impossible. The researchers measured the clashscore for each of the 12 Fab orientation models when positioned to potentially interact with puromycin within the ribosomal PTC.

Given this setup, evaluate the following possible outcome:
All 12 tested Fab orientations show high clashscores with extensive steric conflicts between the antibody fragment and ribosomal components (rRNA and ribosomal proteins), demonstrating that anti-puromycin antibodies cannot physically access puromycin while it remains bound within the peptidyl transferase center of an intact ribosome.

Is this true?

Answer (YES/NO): YES